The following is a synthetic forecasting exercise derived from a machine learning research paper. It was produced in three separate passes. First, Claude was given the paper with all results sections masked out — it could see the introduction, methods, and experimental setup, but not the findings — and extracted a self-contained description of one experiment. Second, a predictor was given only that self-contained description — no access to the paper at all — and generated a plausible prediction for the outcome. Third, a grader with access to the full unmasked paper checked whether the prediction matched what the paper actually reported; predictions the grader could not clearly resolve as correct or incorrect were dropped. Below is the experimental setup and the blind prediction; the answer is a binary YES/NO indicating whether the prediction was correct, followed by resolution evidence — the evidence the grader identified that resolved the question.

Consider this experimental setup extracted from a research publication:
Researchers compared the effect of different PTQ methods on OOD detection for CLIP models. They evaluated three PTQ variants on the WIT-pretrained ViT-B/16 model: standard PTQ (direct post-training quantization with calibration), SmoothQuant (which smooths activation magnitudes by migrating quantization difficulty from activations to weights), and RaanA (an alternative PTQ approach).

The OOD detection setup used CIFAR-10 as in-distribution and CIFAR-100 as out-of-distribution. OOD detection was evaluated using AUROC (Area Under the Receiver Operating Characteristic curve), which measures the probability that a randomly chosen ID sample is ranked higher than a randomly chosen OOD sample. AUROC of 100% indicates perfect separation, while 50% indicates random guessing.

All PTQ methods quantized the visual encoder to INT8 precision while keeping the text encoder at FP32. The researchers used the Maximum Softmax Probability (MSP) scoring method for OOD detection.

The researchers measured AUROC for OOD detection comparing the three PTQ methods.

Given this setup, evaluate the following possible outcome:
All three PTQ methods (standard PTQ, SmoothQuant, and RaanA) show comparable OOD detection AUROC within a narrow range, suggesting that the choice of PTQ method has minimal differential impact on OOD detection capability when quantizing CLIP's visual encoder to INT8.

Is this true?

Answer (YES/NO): NO